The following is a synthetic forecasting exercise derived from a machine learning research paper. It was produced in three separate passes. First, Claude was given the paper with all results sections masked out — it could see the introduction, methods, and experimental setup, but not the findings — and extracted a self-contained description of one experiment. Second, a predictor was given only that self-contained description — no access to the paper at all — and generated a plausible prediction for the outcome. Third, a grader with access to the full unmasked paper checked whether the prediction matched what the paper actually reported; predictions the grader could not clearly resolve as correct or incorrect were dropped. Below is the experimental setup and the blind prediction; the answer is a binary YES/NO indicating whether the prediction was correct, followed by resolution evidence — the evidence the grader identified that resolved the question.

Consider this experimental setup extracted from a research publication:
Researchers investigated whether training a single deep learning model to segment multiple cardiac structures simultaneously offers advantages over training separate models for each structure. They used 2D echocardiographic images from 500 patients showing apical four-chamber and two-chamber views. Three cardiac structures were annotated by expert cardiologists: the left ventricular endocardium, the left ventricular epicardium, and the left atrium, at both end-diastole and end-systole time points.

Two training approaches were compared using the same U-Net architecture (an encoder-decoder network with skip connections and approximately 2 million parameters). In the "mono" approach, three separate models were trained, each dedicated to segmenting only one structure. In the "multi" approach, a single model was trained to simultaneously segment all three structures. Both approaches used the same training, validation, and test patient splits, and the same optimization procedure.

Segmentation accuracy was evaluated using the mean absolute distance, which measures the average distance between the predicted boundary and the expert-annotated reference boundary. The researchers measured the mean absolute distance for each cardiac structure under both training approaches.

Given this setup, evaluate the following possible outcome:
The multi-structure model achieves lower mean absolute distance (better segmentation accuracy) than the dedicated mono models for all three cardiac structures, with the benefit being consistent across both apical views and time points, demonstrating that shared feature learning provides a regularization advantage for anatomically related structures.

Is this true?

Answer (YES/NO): NO